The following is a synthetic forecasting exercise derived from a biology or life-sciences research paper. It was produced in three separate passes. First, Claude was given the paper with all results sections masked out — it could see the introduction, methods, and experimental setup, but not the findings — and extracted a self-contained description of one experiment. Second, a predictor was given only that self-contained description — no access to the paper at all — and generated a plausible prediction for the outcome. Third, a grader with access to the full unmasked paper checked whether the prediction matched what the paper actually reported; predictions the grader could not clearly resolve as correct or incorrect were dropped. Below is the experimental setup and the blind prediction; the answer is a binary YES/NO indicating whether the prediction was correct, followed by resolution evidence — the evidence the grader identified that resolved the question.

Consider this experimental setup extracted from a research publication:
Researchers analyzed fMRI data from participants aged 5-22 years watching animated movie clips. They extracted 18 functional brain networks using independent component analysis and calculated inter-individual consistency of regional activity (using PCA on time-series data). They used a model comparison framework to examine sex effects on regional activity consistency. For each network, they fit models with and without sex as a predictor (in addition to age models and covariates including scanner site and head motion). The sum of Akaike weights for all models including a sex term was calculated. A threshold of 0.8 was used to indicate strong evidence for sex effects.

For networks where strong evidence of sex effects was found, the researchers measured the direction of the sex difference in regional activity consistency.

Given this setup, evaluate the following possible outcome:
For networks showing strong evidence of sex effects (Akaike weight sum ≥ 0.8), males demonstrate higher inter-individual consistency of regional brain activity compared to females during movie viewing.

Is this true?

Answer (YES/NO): NO